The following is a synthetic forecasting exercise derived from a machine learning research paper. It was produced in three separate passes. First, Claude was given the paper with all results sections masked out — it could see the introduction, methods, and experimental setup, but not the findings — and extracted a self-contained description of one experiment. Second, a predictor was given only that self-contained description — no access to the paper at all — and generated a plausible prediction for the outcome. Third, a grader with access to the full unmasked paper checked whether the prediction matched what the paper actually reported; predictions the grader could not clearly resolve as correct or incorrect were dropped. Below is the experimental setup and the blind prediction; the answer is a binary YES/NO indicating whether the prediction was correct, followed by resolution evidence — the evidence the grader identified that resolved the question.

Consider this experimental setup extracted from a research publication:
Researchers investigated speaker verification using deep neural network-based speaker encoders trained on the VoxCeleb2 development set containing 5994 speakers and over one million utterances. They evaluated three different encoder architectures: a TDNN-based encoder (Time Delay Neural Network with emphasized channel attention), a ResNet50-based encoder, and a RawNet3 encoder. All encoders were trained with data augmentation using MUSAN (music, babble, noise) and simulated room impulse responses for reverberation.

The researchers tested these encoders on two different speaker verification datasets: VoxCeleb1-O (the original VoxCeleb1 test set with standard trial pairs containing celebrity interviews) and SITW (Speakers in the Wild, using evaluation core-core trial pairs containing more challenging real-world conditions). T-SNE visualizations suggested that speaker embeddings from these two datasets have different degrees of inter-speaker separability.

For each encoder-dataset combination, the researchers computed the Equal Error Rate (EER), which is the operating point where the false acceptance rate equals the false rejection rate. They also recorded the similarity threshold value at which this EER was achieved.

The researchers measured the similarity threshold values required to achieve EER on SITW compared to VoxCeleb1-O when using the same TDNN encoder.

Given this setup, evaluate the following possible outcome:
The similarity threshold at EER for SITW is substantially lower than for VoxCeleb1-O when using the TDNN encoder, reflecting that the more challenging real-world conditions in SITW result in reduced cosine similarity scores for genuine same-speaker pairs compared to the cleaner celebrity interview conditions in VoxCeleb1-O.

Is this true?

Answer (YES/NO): NO